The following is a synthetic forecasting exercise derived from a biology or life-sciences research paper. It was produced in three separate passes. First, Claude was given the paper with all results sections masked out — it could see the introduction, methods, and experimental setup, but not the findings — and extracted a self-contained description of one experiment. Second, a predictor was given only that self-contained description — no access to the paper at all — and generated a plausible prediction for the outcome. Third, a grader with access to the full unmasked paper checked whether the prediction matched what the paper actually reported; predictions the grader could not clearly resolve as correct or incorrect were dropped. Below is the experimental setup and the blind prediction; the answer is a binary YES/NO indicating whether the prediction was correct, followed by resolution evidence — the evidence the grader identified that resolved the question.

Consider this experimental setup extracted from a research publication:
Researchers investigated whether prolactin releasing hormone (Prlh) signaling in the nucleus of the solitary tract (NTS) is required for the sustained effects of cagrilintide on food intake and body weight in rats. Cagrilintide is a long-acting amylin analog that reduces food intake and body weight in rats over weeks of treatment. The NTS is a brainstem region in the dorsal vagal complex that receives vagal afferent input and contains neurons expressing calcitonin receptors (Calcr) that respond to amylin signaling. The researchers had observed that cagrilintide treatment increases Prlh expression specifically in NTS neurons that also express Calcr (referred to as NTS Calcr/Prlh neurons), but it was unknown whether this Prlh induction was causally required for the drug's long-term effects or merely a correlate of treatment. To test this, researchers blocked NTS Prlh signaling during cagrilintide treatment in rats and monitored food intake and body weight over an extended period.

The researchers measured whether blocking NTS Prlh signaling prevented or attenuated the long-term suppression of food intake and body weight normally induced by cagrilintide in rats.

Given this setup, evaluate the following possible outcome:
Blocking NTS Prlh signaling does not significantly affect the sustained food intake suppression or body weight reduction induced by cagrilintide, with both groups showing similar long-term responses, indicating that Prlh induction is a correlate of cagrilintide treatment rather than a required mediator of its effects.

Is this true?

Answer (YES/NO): NO